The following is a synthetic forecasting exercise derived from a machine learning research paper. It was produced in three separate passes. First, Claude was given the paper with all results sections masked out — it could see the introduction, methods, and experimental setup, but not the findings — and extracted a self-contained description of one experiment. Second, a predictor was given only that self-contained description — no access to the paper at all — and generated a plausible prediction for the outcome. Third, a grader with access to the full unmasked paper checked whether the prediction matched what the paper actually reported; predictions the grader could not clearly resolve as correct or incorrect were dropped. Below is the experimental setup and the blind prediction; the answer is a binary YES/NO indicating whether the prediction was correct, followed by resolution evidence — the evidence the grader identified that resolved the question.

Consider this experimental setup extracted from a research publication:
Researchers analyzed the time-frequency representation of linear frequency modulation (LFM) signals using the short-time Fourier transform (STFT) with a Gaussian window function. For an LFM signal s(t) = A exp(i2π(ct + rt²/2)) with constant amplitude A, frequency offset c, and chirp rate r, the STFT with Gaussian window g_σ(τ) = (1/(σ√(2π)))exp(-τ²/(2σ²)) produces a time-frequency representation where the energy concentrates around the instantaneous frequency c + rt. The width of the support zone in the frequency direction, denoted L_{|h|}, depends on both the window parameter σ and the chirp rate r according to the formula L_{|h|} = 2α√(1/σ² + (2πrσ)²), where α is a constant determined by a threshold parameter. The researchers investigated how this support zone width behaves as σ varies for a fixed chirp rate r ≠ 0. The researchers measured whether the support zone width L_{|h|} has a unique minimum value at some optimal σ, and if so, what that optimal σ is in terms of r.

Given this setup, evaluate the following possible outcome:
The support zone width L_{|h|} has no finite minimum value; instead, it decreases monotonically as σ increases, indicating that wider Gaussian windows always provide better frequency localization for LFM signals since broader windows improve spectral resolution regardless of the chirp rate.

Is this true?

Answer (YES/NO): NO